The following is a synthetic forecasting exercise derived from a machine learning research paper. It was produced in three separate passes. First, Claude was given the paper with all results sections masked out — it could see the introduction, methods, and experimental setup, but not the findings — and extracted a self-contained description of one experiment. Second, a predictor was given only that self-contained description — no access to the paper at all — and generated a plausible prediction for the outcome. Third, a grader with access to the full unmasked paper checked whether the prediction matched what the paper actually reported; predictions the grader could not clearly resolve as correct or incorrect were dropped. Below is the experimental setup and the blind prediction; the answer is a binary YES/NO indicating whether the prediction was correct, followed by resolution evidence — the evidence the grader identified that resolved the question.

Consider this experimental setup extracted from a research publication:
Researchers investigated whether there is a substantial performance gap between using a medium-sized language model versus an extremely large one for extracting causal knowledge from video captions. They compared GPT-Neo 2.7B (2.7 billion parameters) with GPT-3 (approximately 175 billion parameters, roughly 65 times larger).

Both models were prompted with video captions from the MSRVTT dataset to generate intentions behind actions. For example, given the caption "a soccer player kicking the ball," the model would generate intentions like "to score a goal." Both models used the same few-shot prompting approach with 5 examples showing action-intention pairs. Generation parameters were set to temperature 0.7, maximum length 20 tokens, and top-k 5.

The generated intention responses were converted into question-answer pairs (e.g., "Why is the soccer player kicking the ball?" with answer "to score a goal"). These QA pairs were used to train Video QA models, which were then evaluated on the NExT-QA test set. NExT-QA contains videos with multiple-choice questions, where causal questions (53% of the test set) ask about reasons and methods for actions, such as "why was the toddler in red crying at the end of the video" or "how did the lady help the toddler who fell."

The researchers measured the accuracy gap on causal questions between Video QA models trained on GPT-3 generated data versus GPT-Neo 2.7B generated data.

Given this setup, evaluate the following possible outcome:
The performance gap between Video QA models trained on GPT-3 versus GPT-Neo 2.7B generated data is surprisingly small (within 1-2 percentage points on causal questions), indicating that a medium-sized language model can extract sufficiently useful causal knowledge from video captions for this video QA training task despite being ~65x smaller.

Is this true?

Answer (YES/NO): YES